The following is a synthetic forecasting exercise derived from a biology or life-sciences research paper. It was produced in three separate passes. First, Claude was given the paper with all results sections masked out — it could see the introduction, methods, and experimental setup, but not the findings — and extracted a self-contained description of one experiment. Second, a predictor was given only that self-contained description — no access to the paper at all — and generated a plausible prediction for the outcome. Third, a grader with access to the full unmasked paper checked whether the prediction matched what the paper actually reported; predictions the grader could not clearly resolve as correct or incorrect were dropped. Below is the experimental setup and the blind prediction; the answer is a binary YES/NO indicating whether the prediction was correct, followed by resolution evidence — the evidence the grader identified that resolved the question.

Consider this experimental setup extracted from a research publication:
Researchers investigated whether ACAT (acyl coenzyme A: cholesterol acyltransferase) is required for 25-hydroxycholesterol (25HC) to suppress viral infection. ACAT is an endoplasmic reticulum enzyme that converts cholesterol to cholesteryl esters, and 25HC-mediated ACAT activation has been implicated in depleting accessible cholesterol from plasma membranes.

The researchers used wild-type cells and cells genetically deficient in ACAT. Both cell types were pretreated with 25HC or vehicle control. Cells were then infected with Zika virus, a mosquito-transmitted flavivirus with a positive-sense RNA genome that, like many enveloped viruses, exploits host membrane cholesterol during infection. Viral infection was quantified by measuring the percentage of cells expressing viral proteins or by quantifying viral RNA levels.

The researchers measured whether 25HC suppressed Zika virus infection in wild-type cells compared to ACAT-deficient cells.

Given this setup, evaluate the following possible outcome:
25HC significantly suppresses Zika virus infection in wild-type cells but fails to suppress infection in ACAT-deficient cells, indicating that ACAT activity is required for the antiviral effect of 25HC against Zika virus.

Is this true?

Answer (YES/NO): YES